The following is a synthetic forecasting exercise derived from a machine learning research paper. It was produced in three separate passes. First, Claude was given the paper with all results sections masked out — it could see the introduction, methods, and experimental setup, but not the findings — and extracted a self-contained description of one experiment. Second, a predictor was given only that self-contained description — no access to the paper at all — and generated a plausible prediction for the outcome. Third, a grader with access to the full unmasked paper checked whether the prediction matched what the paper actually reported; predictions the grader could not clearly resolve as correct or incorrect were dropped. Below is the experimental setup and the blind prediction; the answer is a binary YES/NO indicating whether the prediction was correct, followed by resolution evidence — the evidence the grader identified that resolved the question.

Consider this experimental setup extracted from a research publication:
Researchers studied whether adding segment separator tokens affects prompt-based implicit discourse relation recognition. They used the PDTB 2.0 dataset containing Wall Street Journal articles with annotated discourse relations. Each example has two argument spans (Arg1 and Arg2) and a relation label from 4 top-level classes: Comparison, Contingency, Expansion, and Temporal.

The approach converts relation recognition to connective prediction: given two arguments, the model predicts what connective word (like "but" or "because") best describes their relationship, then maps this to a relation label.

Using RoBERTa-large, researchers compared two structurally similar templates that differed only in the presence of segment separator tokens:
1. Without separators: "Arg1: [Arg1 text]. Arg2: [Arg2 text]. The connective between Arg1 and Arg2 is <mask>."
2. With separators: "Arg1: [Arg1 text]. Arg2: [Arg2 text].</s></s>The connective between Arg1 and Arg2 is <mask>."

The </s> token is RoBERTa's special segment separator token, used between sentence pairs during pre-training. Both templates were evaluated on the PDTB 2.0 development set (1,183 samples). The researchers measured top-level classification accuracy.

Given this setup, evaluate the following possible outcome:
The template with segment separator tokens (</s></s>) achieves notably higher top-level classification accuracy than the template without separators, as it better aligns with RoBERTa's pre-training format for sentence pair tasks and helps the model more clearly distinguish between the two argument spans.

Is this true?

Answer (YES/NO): NO